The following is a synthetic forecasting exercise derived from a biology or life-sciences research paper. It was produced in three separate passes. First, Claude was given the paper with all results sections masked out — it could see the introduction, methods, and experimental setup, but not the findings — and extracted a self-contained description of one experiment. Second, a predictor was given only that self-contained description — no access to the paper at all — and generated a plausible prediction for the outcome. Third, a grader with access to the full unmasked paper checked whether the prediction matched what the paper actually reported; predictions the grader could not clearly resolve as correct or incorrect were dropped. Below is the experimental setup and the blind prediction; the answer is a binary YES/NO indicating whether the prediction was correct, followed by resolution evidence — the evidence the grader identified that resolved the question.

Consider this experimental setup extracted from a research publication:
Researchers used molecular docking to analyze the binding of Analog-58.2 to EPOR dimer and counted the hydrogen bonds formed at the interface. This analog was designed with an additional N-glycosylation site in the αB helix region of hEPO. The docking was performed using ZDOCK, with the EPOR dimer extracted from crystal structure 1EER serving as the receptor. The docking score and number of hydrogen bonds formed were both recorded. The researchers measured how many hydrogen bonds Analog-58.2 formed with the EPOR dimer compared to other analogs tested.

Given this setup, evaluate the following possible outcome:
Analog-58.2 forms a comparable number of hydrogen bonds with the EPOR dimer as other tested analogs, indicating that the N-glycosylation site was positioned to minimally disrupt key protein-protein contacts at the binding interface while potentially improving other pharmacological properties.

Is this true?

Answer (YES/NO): NO